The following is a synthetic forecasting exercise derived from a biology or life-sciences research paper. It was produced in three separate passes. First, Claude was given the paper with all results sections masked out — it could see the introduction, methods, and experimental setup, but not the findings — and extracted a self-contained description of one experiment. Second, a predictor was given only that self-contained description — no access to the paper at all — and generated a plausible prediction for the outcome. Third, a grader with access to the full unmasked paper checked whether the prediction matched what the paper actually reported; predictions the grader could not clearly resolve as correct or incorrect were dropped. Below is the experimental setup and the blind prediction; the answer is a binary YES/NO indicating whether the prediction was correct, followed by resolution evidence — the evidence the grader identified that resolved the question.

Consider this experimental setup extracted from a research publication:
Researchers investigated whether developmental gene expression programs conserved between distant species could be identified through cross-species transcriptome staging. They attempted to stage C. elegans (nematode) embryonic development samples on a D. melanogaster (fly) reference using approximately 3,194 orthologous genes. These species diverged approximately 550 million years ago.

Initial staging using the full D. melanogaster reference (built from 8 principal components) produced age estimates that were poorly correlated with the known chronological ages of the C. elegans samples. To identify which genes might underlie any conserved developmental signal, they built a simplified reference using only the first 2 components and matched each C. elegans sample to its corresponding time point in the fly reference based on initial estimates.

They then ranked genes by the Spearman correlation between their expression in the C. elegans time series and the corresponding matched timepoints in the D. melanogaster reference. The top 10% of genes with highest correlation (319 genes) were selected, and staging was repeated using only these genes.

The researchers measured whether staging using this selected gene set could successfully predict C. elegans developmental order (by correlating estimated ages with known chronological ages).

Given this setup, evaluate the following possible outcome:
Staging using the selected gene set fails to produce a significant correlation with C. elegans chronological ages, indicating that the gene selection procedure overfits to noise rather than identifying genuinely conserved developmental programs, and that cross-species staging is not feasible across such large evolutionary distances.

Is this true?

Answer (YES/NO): NO